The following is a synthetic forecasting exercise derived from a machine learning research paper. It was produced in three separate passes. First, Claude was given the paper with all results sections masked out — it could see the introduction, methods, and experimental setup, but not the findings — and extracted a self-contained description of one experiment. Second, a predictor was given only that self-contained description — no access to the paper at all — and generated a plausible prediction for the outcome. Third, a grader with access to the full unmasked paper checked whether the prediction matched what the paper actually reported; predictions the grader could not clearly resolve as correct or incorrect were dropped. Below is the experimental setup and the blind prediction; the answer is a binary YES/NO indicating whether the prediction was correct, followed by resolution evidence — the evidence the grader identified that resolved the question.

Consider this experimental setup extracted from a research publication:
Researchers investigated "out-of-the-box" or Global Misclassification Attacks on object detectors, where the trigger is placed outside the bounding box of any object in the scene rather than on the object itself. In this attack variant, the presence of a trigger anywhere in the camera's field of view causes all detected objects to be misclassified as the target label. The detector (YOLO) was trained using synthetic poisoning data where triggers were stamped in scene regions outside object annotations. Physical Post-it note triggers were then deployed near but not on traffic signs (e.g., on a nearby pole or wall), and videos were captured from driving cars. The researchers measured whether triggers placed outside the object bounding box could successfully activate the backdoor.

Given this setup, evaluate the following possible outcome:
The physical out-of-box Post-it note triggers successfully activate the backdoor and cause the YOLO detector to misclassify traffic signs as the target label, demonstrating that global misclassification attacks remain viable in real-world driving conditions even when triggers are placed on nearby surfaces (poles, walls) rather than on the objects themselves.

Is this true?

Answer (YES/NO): YES